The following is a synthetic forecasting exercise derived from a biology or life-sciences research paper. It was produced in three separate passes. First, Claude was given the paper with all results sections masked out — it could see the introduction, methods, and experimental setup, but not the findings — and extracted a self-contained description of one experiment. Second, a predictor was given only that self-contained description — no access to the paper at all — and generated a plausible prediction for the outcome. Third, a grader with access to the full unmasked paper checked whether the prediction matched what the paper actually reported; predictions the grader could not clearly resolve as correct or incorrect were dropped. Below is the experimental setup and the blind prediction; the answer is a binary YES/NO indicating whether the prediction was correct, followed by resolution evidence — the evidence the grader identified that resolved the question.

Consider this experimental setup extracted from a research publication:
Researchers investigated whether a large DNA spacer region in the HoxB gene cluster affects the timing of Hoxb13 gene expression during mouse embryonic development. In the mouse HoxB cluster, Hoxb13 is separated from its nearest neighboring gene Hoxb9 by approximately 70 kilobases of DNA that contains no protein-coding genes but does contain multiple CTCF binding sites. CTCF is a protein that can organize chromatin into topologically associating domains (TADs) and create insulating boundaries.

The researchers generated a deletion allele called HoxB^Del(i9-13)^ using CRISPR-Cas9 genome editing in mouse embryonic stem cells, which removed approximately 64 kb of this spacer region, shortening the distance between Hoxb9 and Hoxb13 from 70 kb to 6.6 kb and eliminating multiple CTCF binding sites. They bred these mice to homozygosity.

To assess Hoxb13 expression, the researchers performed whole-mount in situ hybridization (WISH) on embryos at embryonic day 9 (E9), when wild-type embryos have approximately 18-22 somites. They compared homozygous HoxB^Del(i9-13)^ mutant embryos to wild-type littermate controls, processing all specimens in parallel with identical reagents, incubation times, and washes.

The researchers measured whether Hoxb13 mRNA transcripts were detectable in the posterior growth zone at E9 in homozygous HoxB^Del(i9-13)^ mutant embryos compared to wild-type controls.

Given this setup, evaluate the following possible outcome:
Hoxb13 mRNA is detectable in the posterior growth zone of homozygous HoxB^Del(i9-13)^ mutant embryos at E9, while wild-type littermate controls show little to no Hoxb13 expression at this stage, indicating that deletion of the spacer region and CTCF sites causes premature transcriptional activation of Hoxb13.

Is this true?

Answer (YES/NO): YES